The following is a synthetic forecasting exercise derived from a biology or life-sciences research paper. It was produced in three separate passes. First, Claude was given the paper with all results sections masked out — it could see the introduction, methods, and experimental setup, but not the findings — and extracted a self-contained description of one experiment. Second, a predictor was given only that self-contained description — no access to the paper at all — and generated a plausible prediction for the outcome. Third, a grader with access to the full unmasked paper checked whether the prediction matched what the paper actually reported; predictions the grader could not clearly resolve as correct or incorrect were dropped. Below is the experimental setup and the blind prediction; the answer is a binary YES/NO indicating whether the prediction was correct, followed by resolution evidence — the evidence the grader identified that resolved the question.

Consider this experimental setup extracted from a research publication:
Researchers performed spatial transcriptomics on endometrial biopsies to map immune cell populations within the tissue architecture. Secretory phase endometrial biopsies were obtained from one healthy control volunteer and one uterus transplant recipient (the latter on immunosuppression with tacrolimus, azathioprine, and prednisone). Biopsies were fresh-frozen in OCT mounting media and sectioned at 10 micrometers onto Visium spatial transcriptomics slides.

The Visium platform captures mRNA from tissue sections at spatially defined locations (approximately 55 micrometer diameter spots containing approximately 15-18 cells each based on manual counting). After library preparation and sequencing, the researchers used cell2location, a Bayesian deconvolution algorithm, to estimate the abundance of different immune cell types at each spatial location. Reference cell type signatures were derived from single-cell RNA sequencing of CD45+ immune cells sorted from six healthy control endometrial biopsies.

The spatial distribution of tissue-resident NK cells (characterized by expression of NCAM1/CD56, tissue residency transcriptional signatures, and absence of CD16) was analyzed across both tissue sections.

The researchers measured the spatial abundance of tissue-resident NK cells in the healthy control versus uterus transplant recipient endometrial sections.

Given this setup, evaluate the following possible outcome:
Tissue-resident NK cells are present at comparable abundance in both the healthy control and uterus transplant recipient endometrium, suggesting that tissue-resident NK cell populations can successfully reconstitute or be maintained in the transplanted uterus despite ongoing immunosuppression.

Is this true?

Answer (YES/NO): NO